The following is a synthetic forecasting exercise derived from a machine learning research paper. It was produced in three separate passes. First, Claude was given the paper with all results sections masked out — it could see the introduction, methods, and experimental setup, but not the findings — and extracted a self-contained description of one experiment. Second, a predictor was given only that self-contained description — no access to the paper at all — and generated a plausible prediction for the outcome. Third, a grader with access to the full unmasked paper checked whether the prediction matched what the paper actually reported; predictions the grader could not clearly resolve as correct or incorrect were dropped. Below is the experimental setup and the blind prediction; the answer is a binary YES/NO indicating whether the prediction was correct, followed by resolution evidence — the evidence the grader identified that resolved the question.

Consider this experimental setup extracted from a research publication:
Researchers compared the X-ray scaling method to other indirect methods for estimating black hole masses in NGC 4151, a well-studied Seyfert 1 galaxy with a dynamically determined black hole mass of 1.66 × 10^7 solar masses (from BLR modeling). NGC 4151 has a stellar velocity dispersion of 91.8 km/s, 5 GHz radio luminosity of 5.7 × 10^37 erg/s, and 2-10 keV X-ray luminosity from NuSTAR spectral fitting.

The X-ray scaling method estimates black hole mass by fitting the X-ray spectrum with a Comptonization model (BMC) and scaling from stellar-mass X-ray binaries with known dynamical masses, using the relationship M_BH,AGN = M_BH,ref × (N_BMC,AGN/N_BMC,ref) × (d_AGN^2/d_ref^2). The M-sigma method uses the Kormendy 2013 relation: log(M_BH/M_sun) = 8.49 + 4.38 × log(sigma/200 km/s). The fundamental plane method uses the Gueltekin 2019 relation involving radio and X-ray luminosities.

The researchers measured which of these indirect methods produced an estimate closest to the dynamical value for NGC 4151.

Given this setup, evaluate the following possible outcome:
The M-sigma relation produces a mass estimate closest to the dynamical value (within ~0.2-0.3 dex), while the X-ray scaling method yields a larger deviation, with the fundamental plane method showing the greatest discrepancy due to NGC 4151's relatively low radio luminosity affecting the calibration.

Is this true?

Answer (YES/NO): NO